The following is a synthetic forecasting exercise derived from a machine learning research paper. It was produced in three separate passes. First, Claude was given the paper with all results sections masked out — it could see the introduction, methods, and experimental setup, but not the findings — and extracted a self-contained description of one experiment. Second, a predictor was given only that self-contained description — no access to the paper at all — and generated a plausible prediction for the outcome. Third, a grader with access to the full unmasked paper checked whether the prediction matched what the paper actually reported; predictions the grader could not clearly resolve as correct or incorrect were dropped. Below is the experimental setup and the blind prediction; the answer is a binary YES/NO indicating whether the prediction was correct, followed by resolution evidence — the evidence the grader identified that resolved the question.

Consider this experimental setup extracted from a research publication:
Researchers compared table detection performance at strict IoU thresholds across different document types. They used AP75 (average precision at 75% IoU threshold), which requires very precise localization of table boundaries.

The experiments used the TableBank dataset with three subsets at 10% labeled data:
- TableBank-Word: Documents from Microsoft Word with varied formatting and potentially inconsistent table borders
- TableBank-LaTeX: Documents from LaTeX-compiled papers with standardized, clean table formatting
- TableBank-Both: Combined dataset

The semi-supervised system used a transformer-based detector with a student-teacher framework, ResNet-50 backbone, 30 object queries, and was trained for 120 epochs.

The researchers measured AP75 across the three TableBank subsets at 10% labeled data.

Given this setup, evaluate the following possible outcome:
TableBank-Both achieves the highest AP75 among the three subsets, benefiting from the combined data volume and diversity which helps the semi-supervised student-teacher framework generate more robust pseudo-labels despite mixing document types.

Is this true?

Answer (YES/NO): NO